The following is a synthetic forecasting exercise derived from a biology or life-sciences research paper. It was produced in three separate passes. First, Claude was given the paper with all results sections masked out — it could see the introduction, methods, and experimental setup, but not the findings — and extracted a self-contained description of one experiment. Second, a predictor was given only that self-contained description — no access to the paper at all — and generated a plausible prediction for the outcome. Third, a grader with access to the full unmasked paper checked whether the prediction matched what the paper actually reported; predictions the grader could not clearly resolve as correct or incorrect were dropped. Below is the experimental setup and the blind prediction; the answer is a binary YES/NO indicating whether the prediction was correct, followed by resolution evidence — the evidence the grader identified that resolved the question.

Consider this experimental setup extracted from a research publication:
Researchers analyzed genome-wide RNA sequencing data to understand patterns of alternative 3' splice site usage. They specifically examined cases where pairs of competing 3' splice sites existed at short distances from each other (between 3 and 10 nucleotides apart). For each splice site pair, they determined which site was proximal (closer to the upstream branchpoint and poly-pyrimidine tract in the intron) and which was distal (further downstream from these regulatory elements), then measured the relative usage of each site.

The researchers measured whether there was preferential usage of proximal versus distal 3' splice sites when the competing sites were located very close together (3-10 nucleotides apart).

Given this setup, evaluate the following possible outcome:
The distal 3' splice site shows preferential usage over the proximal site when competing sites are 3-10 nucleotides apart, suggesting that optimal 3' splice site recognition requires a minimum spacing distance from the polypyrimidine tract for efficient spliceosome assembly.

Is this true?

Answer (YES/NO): NO